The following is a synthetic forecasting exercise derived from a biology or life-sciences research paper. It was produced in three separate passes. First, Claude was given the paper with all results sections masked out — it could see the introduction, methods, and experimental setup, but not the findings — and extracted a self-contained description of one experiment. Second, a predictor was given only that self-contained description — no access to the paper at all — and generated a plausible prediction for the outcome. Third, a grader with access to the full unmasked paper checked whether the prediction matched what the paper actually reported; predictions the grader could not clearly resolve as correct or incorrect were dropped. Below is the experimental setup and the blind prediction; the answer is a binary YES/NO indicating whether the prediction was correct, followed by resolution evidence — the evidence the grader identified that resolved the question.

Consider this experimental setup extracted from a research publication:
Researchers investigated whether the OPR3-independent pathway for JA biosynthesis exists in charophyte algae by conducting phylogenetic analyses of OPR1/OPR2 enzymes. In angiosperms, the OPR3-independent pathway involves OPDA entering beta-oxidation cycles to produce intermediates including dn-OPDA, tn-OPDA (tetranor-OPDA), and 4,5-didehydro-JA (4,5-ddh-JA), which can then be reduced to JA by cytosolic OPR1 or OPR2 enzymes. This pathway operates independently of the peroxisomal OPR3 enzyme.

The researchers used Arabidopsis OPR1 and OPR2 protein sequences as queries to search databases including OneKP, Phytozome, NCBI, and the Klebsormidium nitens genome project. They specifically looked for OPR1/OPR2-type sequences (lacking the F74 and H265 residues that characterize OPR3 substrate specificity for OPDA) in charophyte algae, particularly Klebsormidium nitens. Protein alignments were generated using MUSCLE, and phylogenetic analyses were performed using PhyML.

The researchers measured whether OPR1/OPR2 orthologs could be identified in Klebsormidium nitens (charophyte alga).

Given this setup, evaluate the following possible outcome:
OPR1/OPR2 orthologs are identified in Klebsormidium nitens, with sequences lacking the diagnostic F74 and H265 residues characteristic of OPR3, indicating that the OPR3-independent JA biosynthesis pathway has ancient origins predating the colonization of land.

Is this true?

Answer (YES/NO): YES